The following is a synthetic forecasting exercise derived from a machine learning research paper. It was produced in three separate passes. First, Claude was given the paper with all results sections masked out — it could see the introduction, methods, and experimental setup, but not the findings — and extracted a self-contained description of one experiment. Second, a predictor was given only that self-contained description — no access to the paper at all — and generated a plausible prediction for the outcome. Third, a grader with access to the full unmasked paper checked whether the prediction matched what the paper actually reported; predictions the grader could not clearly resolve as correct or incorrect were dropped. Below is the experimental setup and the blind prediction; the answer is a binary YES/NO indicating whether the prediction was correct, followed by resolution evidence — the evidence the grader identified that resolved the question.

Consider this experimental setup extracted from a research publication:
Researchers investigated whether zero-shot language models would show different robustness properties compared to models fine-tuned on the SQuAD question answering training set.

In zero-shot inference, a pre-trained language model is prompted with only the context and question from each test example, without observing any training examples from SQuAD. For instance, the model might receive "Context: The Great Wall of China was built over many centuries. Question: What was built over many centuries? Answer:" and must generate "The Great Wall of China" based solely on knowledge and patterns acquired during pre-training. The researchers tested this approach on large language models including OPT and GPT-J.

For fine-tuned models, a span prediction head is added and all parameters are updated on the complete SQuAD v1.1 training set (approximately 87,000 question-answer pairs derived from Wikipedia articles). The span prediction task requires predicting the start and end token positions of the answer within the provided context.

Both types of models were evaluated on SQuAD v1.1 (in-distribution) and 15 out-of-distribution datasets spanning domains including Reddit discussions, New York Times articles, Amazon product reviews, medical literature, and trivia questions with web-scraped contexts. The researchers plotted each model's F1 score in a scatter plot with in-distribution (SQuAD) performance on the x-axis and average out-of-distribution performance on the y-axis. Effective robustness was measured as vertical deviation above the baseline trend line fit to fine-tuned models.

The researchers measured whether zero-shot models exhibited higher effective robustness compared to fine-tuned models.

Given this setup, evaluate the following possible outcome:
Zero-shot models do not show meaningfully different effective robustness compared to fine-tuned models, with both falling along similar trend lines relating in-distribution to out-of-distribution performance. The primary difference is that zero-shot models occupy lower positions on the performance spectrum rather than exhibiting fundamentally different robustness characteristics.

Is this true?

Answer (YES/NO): NO